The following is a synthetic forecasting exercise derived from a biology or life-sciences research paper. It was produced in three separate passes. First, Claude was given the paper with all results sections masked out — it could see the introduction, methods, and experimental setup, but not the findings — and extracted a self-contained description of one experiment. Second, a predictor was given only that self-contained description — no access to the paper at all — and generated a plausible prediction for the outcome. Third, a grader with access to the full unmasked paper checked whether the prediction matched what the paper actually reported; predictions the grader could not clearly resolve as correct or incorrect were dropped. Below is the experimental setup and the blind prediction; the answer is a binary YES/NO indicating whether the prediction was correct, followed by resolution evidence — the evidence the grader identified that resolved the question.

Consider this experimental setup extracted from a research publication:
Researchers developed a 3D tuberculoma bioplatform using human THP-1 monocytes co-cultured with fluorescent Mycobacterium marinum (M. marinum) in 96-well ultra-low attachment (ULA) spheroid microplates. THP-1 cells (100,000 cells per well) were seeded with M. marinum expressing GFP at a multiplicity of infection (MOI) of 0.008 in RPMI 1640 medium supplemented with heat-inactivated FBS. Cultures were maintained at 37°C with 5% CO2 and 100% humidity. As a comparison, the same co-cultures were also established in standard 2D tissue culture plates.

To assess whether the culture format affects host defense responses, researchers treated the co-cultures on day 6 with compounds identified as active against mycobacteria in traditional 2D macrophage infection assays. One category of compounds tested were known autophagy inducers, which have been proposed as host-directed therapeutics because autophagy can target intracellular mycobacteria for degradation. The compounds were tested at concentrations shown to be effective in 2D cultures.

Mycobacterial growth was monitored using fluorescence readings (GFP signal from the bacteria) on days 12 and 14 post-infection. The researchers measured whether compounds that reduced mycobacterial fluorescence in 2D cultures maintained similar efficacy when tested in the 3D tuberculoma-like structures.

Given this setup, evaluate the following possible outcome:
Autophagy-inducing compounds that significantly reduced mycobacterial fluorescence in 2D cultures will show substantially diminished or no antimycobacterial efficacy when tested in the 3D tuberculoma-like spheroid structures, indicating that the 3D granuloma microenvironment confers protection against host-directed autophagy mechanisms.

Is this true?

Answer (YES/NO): YES